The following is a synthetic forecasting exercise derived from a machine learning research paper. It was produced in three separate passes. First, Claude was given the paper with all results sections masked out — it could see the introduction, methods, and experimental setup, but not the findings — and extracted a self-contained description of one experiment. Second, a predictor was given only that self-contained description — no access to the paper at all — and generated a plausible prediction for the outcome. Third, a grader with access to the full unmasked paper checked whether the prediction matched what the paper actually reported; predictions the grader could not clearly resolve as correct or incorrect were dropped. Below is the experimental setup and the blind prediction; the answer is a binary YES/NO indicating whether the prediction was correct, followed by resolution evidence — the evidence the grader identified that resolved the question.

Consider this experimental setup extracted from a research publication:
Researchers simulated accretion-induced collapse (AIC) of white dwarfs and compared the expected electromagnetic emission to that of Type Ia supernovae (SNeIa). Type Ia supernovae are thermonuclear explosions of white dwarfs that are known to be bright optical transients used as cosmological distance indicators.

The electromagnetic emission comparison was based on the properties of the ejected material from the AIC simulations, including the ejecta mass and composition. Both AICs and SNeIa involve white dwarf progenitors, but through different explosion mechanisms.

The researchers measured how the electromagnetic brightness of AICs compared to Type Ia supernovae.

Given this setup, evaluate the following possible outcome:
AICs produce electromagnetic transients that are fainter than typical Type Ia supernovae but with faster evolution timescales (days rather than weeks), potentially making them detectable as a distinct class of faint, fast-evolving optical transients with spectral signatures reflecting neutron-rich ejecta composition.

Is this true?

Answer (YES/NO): NO